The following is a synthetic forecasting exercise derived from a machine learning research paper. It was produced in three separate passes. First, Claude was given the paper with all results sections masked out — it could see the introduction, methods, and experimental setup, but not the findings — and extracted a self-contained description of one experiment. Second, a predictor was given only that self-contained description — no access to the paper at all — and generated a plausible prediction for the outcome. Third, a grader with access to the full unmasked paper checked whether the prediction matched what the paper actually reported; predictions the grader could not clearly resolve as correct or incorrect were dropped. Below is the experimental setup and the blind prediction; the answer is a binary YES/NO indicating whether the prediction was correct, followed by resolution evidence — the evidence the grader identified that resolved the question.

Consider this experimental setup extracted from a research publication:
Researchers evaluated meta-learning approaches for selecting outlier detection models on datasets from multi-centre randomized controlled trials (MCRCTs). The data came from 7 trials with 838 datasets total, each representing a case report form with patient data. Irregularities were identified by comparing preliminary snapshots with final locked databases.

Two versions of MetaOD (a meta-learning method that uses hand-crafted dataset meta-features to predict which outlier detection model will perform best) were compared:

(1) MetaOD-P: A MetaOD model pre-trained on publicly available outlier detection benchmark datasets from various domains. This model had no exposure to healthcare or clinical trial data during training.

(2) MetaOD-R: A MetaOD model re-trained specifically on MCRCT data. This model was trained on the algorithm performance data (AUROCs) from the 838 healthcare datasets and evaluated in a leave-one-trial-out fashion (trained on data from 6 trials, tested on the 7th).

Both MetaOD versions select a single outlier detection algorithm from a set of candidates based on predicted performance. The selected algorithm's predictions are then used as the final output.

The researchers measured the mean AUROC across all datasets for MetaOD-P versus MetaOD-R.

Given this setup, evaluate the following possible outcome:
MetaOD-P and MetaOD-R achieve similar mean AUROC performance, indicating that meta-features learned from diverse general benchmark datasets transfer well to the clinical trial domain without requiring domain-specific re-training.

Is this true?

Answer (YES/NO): NO